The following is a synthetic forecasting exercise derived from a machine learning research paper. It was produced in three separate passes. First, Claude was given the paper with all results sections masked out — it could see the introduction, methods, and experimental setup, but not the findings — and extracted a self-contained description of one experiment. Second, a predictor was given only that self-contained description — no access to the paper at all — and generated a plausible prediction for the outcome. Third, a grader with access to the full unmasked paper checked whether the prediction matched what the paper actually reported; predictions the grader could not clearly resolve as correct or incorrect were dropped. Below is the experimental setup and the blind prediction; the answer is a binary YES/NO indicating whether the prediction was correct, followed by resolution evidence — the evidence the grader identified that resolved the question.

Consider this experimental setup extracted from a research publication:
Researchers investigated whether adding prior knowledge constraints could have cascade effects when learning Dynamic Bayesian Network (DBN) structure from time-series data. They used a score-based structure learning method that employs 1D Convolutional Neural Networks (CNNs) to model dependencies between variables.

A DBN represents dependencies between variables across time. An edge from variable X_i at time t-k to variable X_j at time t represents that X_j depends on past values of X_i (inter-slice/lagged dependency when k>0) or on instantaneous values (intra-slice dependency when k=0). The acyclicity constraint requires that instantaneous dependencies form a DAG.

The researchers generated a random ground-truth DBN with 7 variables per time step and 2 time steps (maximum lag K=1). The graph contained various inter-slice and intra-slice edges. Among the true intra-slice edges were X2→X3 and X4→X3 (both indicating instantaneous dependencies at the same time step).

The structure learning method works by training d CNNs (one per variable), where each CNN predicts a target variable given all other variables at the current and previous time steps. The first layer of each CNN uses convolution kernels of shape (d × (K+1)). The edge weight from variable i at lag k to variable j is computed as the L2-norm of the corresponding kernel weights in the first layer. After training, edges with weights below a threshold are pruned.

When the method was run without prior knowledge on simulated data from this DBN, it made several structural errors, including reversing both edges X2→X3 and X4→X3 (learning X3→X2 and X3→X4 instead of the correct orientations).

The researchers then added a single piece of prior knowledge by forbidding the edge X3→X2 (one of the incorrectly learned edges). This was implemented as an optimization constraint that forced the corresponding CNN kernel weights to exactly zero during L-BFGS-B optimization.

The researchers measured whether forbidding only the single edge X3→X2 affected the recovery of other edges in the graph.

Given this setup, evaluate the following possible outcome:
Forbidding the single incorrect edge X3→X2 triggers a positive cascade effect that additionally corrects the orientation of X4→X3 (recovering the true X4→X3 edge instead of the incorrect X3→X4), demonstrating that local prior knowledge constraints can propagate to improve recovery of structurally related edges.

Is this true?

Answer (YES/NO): YES